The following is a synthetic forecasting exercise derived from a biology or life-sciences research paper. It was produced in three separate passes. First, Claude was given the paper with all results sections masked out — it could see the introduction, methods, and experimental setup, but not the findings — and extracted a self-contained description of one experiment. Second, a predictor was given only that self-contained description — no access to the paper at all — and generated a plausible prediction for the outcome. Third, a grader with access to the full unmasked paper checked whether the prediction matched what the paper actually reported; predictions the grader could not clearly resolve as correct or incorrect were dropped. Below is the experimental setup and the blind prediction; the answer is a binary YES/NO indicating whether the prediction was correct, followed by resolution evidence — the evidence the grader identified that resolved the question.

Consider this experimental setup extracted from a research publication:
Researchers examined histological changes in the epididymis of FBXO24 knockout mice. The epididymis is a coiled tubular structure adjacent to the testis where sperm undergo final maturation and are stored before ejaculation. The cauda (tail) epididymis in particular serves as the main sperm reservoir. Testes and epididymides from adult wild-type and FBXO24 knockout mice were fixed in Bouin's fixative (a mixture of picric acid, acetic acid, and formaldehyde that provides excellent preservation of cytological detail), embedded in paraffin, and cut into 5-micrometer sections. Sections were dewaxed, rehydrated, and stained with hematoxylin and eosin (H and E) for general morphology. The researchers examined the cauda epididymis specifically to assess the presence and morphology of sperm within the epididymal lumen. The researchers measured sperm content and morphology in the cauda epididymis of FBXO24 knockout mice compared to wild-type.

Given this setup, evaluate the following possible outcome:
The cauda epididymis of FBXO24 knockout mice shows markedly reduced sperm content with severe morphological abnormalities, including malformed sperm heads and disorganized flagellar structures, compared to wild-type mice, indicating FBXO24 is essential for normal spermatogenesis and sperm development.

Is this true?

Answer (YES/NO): YES